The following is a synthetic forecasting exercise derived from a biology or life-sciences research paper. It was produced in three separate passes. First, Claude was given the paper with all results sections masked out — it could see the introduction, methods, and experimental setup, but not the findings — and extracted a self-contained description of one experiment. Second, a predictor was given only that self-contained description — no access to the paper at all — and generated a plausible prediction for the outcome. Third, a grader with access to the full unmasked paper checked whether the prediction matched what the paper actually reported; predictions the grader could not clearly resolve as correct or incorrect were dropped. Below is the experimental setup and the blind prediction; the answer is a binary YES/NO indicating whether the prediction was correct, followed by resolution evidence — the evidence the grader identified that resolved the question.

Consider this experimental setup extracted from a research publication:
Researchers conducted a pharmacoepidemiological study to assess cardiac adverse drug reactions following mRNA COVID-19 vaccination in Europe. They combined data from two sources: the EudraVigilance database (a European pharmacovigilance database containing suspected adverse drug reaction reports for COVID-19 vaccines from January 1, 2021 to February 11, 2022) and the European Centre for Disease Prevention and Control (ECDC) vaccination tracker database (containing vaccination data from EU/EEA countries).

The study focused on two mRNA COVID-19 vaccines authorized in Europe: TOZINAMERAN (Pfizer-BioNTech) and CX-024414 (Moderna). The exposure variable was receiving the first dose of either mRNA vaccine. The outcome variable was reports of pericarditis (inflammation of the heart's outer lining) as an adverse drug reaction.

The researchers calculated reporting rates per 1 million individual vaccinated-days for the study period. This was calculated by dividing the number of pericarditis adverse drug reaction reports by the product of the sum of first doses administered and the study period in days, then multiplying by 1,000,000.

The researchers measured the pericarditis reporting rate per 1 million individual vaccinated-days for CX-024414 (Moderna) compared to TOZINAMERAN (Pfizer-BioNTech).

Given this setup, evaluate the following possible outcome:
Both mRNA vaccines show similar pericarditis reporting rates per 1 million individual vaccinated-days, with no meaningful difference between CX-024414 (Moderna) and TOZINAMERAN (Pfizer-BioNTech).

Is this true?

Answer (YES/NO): NO